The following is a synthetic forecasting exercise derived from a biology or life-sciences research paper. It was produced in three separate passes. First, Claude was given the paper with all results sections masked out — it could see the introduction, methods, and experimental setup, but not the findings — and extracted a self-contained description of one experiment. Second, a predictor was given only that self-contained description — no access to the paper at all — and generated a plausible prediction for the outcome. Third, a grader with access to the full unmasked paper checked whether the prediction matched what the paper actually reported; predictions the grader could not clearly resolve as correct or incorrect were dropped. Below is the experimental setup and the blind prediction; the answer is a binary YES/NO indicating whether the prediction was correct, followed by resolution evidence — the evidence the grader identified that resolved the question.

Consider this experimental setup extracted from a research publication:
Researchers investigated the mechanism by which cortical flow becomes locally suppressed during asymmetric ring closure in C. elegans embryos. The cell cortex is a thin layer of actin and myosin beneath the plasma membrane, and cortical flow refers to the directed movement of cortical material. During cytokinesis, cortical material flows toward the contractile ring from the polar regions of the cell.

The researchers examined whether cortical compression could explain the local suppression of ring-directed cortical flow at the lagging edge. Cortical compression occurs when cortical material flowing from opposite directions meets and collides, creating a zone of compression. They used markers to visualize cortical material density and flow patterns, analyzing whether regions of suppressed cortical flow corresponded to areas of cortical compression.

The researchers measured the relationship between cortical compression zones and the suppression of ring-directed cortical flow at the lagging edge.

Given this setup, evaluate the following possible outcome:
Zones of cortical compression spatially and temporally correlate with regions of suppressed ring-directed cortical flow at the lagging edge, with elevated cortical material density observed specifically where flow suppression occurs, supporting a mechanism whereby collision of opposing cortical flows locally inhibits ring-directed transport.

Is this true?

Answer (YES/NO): NO